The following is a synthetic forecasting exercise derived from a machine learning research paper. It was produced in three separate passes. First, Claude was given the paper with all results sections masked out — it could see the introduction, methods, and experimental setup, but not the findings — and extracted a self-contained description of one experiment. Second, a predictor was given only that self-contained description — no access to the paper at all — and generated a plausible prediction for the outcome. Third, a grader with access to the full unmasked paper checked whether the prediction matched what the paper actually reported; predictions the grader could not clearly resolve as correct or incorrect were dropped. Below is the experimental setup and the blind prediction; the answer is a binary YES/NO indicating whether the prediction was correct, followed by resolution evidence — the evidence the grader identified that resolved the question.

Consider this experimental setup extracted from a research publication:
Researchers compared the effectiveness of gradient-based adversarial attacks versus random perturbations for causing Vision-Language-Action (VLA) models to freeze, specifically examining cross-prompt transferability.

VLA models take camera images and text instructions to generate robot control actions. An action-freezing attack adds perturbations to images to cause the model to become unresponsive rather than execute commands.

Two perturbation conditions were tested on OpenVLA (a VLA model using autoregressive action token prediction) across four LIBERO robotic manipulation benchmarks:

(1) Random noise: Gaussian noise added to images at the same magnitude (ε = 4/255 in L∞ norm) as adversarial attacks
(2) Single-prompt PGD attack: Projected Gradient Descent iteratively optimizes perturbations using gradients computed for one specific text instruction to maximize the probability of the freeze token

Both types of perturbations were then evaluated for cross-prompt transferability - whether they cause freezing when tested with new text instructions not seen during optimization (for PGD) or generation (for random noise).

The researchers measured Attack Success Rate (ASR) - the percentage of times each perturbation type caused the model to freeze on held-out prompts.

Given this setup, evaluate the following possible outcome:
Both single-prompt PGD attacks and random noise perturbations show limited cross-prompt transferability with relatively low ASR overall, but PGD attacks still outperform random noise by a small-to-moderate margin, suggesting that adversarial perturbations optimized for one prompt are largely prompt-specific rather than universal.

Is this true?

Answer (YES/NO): YES